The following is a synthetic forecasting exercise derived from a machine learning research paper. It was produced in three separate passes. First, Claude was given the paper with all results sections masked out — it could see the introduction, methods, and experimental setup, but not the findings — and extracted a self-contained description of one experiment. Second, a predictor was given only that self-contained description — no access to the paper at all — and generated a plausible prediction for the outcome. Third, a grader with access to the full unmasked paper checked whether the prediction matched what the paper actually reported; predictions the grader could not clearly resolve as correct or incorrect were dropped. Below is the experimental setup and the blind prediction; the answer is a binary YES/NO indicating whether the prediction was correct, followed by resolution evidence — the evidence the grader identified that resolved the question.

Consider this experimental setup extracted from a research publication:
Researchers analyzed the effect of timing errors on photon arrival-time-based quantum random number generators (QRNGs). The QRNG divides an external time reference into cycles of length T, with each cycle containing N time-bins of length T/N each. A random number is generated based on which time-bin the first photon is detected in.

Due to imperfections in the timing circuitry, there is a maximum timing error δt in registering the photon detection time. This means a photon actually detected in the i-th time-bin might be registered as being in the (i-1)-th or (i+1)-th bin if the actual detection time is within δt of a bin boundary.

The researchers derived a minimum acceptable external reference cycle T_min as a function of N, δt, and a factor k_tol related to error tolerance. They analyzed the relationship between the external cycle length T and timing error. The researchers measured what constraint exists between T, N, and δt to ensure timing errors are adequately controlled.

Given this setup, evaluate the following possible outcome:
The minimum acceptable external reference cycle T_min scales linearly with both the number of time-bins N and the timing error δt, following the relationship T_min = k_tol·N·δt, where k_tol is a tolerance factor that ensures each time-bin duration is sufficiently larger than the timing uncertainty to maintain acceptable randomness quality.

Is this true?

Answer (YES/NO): YES